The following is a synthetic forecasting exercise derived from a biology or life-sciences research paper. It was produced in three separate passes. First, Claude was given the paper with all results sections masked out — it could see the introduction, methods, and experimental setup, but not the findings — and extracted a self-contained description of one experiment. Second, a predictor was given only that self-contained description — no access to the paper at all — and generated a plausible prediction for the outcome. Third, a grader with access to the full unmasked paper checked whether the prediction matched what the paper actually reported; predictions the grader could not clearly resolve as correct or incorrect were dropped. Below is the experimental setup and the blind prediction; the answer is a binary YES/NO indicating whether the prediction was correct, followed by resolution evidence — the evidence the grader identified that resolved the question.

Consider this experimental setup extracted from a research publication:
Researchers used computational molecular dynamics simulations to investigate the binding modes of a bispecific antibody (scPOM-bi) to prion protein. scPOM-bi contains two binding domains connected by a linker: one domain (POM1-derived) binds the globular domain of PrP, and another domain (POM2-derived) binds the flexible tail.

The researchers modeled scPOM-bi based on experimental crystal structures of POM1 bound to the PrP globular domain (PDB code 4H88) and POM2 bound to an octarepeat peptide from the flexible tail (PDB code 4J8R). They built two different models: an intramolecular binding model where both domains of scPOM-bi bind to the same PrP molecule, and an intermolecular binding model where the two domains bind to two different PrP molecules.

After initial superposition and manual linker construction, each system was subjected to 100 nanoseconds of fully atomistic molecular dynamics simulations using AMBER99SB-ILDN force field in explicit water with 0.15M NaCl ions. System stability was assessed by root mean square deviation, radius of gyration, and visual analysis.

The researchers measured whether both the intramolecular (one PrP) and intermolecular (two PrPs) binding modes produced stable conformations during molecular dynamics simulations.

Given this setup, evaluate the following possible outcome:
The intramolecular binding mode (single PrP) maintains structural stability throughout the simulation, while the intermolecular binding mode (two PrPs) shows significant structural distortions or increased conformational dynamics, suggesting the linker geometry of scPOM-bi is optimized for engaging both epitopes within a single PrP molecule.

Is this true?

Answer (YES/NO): NO